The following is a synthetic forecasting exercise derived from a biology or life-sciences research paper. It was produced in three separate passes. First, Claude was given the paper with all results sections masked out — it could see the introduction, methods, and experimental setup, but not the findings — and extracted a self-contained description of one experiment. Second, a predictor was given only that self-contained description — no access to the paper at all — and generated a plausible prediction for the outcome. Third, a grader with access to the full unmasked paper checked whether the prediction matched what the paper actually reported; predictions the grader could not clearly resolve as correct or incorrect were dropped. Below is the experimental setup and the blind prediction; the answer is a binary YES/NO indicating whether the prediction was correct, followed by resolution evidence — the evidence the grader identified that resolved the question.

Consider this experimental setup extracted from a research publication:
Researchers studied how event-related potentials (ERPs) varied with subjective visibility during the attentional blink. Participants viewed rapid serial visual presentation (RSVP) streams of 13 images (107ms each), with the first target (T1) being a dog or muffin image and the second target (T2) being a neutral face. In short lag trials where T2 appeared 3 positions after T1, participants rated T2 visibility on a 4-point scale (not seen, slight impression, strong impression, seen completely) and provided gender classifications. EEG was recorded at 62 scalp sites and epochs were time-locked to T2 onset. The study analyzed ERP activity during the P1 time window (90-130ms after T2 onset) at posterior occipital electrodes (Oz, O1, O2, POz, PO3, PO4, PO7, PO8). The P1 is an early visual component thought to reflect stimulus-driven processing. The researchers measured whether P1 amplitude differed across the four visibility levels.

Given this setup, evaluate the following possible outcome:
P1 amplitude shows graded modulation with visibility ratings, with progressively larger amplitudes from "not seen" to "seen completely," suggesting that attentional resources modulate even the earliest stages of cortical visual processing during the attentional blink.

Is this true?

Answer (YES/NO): NO